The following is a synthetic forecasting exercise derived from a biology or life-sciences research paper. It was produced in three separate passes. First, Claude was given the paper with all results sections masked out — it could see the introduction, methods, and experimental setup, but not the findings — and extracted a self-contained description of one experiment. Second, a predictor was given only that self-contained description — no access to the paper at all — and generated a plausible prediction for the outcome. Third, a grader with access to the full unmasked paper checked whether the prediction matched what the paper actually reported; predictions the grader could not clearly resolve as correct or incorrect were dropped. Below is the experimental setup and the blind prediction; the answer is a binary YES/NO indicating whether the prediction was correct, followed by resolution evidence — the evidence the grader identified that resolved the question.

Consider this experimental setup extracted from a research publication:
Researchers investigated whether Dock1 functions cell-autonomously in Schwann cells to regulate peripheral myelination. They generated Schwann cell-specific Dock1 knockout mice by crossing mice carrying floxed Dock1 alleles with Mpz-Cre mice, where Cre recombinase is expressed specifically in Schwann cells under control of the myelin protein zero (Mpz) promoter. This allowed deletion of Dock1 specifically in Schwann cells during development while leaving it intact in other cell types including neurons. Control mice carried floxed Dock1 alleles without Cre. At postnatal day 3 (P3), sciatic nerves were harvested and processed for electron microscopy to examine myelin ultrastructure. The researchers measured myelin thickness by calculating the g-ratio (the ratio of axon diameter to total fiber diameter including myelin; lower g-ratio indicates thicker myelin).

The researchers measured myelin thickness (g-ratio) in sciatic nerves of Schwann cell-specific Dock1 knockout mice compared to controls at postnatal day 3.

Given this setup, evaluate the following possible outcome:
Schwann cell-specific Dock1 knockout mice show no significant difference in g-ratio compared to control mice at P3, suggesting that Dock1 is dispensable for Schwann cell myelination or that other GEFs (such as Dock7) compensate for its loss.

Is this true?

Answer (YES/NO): NO